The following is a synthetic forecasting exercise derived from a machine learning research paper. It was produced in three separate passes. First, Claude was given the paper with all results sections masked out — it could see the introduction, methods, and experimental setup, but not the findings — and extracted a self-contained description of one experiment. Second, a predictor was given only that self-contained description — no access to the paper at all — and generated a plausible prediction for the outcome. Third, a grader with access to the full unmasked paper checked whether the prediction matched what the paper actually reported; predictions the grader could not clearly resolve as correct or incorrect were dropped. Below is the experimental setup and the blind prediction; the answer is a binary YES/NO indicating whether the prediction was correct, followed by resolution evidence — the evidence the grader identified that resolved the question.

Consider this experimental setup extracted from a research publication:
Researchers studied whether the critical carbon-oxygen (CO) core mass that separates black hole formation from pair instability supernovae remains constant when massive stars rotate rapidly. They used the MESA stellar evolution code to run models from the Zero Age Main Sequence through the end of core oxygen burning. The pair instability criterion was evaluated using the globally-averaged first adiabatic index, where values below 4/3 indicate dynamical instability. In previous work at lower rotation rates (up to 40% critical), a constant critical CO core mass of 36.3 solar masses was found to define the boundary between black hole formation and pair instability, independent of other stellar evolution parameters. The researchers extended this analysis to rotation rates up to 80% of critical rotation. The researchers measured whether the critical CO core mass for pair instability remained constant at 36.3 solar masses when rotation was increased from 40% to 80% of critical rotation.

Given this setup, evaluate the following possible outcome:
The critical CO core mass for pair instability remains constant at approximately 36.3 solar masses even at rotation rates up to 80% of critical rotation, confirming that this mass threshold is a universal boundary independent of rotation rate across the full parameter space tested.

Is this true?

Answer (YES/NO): YES